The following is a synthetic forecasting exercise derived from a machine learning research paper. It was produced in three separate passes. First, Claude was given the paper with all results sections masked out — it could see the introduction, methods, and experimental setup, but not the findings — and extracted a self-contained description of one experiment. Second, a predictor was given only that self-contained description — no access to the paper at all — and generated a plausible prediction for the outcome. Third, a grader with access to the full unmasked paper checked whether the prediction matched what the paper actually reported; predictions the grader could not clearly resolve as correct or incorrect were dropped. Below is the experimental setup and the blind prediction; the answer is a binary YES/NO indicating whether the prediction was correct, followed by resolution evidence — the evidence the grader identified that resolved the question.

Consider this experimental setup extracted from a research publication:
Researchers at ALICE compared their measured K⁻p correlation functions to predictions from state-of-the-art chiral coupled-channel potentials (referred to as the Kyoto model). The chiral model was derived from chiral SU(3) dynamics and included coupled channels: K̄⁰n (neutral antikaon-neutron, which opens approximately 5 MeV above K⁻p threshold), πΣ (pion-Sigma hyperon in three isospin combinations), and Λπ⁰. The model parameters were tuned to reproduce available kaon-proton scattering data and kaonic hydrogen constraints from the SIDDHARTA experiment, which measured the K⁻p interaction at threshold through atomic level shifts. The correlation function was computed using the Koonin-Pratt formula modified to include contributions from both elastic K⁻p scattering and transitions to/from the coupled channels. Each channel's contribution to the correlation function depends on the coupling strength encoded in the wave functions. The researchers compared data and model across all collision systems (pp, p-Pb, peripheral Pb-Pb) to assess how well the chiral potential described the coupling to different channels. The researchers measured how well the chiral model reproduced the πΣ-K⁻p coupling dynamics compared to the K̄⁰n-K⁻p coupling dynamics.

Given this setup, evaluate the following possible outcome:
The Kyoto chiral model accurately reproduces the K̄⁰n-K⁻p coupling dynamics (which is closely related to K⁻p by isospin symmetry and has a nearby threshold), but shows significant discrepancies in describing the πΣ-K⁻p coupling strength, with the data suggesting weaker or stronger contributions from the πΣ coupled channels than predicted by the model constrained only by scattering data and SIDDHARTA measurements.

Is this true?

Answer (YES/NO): NO